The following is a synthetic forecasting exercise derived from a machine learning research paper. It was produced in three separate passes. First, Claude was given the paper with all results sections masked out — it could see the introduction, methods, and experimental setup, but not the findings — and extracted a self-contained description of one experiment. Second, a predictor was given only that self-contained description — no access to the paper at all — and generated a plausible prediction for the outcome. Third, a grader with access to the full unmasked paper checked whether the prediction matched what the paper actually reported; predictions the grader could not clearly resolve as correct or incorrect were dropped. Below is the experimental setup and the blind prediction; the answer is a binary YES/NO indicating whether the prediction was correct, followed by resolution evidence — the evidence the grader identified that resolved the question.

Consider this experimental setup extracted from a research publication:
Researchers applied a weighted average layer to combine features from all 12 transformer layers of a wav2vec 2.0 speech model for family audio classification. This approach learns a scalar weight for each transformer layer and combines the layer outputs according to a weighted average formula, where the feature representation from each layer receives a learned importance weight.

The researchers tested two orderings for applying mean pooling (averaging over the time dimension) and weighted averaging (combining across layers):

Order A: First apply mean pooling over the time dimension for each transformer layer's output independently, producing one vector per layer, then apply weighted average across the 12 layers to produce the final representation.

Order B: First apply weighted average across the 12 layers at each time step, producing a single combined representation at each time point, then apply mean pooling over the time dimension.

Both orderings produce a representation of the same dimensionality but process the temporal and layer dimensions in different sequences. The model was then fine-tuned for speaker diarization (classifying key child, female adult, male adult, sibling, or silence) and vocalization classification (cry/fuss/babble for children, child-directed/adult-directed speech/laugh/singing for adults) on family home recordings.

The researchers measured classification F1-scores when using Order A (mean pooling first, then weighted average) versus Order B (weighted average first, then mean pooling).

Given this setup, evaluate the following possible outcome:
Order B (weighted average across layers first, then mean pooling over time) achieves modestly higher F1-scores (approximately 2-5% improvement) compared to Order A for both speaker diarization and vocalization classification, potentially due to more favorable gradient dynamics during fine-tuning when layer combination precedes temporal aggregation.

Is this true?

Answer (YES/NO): NO